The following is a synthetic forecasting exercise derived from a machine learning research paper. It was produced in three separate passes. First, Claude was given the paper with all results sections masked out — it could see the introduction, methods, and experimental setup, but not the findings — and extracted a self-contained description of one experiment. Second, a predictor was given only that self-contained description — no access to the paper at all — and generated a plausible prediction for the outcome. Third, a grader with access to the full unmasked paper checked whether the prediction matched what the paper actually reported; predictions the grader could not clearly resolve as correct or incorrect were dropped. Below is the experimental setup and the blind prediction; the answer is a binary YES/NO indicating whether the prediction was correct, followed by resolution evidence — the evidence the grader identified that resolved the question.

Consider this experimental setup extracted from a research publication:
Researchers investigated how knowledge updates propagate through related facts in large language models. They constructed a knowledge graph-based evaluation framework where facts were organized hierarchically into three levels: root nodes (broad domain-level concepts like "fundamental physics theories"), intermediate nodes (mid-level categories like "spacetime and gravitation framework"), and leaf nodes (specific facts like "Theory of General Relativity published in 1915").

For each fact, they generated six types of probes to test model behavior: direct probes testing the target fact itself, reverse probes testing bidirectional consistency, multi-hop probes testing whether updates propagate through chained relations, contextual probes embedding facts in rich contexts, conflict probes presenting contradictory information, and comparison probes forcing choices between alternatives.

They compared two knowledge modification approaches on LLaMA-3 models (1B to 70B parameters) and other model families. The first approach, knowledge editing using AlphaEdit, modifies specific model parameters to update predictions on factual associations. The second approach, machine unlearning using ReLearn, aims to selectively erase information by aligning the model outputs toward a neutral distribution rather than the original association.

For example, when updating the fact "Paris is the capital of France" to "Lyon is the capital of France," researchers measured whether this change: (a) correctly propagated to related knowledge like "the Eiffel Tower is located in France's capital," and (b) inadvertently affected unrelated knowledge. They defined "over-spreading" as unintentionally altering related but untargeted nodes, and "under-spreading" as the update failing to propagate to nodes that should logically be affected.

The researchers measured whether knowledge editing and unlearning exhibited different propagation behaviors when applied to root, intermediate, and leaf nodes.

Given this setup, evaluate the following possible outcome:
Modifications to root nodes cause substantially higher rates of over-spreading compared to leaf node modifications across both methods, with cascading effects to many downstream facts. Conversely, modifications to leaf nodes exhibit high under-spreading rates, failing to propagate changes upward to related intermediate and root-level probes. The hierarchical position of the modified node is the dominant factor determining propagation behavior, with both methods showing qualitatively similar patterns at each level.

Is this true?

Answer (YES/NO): NO